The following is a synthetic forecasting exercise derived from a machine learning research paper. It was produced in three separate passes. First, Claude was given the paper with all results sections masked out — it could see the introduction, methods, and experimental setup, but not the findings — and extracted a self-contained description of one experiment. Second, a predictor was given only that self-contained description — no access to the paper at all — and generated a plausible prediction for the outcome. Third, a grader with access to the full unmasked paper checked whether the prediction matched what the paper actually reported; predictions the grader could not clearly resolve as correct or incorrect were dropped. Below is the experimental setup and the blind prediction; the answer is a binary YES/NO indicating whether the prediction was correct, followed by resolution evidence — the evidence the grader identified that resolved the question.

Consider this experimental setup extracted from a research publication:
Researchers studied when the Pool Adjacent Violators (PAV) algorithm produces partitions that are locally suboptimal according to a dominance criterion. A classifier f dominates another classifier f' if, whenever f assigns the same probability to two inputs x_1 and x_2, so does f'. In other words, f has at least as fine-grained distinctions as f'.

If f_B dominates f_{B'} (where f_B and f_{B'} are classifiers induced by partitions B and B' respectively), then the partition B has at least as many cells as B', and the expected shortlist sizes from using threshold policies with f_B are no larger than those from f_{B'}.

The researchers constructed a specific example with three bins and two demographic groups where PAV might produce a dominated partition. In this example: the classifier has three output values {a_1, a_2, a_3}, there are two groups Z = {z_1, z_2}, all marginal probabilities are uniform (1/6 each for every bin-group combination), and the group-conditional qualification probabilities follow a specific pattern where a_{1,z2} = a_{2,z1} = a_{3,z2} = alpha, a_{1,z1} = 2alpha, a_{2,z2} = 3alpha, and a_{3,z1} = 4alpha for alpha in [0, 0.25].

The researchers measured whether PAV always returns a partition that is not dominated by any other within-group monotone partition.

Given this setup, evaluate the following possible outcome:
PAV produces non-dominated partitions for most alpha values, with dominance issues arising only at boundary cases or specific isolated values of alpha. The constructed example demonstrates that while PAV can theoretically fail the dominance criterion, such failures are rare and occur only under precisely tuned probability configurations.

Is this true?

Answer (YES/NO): NO